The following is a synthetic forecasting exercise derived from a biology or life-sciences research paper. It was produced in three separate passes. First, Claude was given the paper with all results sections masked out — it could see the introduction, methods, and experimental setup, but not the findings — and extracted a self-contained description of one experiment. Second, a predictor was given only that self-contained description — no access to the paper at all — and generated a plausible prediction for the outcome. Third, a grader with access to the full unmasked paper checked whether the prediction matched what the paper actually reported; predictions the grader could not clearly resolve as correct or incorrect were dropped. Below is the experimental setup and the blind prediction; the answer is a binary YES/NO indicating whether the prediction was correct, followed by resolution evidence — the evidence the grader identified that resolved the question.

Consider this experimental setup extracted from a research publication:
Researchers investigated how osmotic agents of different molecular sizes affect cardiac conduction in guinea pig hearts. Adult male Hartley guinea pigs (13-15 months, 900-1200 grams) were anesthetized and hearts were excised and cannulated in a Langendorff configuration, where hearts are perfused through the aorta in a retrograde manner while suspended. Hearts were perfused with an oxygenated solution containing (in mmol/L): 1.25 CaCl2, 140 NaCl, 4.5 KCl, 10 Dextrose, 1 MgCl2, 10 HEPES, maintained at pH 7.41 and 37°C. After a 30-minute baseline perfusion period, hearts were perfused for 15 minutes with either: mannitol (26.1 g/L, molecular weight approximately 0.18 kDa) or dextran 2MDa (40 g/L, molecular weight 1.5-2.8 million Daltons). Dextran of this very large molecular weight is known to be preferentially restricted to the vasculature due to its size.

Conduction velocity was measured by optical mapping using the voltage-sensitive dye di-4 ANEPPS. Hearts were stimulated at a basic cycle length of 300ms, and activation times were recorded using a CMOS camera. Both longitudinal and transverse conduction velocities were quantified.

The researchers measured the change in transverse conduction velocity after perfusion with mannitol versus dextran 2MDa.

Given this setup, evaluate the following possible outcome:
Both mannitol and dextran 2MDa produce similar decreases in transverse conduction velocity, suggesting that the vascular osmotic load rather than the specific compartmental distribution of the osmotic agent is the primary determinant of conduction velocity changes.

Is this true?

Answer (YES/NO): NO